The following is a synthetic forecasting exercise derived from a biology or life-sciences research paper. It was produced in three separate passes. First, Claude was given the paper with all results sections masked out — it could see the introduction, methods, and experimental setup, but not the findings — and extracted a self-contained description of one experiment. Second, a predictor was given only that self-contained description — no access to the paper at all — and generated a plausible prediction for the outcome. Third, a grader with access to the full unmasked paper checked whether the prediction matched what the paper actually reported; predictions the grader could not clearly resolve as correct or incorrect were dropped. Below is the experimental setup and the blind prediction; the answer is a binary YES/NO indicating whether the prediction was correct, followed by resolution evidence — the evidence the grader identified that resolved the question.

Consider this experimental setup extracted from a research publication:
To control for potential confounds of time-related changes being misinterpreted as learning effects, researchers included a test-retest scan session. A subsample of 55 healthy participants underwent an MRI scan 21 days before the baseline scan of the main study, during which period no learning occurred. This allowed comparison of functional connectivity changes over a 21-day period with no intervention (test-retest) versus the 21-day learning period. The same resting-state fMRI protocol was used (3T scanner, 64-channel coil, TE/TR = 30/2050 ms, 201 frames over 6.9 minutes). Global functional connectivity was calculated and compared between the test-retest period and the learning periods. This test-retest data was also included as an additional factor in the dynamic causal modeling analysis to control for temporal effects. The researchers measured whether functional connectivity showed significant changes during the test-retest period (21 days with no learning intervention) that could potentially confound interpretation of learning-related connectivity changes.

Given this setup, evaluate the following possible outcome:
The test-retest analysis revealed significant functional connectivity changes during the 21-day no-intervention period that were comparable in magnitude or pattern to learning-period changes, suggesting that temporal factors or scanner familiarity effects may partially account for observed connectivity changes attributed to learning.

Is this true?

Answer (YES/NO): NO